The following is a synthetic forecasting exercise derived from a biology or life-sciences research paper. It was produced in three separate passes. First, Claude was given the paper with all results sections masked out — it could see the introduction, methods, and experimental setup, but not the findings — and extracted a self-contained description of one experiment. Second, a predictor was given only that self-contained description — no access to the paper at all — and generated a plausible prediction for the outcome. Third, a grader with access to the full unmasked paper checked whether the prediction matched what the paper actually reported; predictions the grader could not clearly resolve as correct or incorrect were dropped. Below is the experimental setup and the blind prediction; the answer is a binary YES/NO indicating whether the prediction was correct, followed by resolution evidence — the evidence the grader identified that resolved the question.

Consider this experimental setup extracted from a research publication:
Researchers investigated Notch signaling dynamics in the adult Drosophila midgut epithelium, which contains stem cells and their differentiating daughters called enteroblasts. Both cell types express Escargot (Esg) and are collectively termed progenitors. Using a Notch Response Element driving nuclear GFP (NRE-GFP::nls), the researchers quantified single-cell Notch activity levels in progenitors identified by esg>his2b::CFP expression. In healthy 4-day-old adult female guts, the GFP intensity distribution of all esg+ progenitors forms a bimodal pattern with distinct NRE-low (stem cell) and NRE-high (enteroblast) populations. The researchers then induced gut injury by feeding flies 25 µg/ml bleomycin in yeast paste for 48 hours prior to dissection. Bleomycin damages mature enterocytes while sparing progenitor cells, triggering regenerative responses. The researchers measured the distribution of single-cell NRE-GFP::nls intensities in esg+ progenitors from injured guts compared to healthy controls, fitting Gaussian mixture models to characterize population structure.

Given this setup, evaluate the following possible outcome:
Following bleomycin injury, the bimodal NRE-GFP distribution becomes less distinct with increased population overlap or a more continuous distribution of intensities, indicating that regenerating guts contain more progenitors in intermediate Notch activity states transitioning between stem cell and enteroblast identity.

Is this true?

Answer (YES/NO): NO